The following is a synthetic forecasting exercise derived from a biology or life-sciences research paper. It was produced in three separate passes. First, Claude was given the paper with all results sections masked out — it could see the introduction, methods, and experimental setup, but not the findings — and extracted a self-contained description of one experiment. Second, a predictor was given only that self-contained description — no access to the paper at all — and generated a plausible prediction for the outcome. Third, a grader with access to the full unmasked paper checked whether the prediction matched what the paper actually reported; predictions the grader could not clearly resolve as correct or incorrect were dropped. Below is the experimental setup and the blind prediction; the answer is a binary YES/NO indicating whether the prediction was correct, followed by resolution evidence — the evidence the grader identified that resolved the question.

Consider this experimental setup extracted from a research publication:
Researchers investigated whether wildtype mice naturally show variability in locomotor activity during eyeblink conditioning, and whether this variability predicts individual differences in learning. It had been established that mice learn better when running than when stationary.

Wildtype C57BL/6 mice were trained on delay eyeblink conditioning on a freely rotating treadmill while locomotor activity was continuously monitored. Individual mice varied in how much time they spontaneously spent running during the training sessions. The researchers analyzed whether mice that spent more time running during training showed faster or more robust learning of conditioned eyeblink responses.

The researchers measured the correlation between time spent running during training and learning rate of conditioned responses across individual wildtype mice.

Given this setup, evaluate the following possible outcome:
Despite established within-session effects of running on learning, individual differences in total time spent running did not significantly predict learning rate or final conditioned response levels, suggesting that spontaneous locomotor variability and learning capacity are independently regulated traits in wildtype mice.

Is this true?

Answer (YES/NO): NO